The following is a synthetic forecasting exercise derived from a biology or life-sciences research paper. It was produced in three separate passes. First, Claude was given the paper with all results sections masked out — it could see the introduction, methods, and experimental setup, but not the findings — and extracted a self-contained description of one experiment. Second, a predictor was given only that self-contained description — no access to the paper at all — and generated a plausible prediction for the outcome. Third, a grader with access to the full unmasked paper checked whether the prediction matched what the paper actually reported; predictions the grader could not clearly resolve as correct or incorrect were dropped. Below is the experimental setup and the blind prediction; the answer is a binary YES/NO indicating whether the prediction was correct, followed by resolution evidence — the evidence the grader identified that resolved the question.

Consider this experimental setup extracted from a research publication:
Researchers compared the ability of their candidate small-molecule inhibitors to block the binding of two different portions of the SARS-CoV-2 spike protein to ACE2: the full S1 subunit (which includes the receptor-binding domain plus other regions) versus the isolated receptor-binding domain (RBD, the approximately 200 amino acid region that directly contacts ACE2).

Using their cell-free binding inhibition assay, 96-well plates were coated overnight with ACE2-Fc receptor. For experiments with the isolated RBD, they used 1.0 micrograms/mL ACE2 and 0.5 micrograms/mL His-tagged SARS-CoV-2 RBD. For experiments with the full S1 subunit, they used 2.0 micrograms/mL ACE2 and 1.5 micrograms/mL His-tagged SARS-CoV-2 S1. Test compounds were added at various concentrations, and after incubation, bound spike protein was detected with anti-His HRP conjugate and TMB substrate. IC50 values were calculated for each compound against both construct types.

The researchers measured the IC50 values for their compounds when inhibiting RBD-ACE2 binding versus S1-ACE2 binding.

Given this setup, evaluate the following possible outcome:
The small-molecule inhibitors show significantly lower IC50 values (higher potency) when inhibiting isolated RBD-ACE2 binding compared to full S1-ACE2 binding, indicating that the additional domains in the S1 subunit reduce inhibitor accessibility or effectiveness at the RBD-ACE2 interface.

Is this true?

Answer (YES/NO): NO